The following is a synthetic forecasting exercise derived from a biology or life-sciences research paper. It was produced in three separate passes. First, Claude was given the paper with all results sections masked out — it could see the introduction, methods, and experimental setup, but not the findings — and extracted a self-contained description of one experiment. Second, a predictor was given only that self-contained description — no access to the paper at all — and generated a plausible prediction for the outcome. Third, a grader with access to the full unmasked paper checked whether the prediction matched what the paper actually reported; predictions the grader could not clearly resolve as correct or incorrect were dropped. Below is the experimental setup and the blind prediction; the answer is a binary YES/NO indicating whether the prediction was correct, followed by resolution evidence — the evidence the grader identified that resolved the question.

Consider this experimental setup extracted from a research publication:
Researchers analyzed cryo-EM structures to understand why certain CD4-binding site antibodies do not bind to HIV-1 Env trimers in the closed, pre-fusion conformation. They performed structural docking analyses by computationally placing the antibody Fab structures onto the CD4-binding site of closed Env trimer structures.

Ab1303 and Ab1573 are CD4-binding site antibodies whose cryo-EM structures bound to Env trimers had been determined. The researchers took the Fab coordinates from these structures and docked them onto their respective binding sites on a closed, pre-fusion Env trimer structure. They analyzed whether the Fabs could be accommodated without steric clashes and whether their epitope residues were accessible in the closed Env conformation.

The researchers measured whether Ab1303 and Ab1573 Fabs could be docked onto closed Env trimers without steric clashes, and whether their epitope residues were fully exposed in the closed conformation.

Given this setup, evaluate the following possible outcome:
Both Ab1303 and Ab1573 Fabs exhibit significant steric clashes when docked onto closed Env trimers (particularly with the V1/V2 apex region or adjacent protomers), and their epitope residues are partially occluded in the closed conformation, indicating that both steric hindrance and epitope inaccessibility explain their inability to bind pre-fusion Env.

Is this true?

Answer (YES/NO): YES